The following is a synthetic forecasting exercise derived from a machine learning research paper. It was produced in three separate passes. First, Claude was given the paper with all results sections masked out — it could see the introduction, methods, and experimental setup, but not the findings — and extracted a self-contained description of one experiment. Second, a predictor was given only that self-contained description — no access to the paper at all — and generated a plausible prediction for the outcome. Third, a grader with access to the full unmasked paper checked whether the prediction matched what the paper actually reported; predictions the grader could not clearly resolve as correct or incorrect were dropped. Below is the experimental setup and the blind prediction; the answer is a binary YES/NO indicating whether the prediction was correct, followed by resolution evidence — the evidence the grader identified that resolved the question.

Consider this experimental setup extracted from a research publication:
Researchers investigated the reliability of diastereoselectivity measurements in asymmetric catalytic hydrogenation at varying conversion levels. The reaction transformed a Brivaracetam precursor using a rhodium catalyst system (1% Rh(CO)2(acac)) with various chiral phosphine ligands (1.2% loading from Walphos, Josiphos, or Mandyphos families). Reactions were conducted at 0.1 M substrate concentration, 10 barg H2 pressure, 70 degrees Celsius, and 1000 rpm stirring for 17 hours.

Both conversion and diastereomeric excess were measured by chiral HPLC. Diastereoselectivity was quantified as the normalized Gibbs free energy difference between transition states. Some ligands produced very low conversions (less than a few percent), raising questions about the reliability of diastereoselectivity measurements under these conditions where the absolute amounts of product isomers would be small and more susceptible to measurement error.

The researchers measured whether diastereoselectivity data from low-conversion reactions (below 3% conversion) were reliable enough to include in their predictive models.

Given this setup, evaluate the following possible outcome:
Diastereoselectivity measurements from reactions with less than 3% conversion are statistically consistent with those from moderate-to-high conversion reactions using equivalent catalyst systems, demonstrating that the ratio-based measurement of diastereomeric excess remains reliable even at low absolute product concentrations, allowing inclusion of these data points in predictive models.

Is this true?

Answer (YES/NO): NO